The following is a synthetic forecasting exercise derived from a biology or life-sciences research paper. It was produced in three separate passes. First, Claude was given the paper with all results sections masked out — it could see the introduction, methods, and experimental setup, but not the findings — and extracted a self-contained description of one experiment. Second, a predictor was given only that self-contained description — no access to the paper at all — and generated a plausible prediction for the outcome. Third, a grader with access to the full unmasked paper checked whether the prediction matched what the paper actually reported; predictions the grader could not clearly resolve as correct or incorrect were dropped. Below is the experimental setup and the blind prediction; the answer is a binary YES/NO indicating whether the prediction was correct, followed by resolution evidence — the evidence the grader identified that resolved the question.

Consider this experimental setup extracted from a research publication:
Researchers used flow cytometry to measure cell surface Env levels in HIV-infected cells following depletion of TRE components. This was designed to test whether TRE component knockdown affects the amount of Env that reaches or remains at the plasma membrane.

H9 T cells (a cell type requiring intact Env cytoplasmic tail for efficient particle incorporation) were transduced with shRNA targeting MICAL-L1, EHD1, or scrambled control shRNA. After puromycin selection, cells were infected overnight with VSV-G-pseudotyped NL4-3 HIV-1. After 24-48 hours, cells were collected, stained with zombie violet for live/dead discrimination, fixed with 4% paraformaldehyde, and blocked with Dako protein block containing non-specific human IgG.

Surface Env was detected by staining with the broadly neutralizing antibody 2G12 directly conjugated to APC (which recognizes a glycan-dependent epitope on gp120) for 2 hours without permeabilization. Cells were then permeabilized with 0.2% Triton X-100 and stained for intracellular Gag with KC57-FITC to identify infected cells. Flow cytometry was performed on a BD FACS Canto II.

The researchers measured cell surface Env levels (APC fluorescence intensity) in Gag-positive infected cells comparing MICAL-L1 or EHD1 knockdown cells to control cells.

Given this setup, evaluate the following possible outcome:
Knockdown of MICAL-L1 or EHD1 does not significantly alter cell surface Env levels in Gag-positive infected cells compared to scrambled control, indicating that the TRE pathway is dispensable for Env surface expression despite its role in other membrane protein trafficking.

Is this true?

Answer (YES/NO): YES